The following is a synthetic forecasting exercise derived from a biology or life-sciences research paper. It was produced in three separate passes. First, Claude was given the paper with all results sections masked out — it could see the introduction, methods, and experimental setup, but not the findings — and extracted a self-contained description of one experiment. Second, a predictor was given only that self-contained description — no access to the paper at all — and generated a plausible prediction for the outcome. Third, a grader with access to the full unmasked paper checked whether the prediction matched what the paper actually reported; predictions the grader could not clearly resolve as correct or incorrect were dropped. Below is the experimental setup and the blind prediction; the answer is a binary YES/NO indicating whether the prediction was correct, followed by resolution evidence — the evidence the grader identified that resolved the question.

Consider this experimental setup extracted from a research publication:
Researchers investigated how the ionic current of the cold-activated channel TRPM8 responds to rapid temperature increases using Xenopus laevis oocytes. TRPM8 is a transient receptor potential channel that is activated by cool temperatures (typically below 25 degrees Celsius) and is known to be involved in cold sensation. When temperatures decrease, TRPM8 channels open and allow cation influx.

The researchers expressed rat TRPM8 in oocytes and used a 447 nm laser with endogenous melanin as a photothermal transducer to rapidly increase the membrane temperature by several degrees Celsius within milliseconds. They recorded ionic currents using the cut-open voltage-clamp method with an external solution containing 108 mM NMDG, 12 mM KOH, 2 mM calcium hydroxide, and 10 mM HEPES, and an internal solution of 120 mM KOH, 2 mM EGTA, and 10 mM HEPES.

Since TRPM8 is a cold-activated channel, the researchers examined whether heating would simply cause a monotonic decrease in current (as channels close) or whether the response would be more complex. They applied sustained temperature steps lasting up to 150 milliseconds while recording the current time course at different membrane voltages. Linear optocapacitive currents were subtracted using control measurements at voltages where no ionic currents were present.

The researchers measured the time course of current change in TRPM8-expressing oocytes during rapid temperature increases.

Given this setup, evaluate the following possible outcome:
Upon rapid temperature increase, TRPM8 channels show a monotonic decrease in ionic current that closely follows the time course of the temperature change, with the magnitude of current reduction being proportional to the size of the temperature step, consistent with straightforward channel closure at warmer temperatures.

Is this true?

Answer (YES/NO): NO